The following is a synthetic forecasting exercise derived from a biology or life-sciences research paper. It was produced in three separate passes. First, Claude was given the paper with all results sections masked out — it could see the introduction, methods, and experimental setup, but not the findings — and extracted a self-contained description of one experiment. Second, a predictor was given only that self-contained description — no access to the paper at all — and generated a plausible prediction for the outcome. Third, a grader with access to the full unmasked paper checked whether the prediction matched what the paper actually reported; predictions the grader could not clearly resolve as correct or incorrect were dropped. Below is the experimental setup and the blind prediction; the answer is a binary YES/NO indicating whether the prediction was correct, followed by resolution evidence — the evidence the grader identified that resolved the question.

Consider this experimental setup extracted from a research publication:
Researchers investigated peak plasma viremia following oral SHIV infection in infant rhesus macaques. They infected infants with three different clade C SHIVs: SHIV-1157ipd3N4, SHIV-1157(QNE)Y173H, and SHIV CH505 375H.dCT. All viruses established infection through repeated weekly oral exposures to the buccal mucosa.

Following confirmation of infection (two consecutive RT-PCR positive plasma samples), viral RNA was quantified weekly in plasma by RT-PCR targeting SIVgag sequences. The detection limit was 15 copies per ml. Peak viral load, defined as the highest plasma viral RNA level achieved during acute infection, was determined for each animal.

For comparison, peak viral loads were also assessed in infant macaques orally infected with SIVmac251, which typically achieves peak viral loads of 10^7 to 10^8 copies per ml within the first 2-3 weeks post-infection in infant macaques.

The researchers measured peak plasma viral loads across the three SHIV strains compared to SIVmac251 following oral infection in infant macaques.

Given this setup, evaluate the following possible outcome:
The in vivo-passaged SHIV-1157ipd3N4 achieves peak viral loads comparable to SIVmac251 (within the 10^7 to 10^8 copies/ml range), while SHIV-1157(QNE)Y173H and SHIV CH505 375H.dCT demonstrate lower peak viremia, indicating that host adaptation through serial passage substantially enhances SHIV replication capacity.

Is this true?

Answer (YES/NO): NO